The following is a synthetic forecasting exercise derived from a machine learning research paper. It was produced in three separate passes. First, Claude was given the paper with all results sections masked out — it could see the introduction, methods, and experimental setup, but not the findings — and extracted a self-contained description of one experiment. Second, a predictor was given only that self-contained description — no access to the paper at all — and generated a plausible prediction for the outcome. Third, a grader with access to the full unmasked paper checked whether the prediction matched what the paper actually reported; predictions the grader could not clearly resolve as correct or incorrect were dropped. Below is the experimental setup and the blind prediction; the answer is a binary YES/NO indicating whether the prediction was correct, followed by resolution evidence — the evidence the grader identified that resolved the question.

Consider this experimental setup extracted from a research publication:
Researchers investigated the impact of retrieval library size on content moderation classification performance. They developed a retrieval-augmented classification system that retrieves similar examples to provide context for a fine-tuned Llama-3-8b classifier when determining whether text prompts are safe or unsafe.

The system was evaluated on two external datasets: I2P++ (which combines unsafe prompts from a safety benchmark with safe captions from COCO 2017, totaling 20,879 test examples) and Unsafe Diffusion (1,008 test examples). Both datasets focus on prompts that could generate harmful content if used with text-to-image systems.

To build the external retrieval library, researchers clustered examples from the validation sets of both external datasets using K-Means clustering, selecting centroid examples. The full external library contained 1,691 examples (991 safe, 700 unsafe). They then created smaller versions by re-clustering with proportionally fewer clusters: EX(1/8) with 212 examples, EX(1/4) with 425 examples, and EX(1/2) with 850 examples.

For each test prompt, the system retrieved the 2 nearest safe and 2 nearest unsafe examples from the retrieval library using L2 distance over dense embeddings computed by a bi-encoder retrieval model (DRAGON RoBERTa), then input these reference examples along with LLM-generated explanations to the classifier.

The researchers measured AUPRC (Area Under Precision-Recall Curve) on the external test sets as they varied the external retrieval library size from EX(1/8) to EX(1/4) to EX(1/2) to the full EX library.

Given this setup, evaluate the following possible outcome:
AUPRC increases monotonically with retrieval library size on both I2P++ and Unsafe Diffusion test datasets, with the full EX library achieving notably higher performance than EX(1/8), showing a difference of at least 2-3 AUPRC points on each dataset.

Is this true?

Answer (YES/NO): YES